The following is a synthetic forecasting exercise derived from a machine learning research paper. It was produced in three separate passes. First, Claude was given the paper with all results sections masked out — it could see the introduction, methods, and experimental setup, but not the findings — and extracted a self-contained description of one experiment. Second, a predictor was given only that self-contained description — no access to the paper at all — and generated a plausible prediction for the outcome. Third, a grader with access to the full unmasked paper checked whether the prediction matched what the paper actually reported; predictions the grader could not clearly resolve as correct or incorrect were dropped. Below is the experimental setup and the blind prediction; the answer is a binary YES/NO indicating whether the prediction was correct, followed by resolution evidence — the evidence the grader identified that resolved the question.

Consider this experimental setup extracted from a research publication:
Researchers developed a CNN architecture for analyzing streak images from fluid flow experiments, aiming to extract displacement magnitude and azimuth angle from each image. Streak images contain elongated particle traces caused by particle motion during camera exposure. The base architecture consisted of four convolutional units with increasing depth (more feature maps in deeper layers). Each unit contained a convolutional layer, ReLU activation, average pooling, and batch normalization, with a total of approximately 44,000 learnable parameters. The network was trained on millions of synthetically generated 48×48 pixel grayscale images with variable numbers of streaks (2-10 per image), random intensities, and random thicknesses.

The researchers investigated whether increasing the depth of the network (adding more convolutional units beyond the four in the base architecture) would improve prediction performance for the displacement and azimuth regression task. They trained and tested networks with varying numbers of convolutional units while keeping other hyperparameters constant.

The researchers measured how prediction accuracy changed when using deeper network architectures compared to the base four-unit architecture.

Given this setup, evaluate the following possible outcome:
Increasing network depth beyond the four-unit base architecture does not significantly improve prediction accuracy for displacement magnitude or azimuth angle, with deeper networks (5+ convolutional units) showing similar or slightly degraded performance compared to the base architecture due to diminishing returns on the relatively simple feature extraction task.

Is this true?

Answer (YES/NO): YES